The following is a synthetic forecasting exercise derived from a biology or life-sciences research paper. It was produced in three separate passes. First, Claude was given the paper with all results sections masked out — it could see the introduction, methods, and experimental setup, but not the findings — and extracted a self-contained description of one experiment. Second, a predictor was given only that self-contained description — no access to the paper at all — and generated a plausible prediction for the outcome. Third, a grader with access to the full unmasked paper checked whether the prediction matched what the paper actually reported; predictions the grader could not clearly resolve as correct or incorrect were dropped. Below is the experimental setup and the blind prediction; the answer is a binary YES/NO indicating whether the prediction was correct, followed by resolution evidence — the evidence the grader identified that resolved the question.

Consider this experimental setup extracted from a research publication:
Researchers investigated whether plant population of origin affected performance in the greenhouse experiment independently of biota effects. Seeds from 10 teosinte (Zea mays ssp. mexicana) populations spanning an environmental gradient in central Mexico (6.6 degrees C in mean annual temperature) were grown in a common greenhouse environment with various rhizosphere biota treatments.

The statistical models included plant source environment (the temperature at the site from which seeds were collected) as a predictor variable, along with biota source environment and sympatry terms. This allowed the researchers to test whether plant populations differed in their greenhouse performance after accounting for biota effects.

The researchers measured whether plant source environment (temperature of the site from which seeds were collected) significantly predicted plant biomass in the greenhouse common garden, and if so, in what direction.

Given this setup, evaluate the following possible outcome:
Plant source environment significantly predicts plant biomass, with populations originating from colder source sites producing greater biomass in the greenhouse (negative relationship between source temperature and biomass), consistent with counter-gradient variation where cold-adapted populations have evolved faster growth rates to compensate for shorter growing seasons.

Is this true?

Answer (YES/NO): NO